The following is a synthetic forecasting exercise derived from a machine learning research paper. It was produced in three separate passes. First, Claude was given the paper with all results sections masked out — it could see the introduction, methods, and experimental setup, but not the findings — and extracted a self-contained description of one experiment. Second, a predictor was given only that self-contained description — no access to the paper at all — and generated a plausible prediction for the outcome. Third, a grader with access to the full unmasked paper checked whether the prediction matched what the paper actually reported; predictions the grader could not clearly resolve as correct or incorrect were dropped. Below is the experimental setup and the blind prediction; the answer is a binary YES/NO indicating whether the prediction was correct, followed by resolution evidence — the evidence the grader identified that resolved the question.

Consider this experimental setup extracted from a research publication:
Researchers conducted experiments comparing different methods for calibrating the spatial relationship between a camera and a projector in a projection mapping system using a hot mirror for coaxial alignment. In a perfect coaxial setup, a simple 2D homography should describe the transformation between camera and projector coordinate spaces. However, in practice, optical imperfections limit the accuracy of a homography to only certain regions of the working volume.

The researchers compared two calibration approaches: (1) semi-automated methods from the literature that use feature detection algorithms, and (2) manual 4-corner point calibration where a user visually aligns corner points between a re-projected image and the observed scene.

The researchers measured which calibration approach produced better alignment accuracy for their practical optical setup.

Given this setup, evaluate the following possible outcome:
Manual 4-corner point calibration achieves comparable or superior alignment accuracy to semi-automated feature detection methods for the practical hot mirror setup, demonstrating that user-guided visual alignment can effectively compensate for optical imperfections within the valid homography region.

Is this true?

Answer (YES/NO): YES